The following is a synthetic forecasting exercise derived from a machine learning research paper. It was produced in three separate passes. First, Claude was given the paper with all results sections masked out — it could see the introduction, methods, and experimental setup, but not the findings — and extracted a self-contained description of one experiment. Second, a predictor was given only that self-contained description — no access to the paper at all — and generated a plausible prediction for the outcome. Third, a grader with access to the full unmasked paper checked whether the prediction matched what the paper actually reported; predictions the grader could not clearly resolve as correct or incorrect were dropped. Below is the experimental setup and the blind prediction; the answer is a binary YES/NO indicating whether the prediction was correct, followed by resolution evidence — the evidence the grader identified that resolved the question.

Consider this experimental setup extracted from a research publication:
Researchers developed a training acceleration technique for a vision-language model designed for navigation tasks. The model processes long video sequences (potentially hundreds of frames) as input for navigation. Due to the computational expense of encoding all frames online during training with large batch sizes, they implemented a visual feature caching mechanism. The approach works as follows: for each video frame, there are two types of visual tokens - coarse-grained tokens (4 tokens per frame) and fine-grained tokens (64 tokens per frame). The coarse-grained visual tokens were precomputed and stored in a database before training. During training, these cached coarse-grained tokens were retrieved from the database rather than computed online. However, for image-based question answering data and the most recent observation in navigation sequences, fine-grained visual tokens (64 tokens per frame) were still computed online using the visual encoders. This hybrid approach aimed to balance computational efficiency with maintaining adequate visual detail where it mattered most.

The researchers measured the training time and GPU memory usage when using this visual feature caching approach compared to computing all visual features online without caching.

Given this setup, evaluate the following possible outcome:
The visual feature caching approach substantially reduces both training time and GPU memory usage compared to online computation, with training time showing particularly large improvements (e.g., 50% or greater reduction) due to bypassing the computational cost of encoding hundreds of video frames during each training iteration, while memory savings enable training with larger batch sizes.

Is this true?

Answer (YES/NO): YES